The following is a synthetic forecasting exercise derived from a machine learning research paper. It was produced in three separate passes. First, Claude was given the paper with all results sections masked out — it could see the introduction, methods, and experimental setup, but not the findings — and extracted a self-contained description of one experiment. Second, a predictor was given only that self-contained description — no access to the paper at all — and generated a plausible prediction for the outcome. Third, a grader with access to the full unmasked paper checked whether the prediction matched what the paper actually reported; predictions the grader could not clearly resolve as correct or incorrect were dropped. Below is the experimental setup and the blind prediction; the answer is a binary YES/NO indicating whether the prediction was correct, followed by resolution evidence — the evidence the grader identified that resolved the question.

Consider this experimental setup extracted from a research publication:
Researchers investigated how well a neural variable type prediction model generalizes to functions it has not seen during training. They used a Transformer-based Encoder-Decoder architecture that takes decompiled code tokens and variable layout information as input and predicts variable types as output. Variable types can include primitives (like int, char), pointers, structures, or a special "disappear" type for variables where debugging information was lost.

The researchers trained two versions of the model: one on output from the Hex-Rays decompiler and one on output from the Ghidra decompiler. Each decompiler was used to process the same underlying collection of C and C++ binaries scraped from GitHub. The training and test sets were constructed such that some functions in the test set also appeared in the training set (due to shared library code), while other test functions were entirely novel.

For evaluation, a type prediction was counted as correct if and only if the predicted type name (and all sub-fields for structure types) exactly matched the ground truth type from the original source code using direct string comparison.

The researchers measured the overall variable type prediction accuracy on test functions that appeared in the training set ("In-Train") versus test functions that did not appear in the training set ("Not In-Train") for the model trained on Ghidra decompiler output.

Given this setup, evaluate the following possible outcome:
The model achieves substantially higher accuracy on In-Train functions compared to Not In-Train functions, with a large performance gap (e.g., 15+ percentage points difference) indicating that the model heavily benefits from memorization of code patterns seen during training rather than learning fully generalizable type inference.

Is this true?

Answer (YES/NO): YES